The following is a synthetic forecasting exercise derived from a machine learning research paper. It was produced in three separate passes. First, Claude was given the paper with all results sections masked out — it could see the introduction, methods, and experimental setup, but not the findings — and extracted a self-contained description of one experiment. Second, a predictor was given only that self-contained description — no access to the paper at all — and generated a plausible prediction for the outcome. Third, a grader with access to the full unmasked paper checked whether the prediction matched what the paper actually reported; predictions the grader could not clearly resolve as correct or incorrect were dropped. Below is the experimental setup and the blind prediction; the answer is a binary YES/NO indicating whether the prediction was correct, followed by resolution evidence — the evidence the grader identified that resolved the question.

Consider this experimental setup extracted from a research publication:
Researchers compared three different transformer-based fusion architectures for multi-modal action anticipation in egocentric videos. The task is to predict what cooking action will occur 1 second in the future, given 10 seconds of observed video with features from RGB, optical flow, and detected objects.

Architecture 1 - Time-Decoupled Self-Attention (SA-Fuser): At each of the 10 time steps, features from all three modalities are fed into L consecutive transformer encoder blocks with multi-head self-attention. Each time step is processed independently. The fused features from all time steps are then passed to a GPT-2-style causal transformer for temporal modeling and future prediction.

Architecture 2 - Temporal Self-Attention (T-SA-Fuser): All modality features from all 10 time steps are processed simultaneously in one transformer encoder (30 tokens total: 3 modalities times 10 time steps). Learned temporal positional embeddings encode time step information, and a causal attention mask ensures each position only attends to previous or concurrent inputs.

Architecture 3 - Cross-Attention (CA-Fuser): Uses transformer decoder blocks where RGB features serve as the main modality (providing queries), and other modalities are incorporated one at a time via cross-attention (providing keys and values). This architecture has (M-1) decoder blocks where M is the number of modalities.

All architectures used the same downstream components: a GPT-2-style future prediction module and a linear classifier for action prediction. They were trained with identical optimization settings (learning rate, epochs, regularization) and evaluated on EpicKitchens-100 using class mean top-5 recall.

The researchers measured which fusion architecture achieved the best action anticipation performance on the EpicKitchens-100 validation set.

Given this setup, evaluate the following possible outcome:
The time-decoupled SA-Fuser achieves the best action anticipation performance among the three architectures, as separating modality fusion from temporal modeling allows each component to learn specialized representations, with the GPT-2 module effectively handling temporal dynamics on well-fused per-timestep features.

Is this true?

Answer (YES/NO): YES